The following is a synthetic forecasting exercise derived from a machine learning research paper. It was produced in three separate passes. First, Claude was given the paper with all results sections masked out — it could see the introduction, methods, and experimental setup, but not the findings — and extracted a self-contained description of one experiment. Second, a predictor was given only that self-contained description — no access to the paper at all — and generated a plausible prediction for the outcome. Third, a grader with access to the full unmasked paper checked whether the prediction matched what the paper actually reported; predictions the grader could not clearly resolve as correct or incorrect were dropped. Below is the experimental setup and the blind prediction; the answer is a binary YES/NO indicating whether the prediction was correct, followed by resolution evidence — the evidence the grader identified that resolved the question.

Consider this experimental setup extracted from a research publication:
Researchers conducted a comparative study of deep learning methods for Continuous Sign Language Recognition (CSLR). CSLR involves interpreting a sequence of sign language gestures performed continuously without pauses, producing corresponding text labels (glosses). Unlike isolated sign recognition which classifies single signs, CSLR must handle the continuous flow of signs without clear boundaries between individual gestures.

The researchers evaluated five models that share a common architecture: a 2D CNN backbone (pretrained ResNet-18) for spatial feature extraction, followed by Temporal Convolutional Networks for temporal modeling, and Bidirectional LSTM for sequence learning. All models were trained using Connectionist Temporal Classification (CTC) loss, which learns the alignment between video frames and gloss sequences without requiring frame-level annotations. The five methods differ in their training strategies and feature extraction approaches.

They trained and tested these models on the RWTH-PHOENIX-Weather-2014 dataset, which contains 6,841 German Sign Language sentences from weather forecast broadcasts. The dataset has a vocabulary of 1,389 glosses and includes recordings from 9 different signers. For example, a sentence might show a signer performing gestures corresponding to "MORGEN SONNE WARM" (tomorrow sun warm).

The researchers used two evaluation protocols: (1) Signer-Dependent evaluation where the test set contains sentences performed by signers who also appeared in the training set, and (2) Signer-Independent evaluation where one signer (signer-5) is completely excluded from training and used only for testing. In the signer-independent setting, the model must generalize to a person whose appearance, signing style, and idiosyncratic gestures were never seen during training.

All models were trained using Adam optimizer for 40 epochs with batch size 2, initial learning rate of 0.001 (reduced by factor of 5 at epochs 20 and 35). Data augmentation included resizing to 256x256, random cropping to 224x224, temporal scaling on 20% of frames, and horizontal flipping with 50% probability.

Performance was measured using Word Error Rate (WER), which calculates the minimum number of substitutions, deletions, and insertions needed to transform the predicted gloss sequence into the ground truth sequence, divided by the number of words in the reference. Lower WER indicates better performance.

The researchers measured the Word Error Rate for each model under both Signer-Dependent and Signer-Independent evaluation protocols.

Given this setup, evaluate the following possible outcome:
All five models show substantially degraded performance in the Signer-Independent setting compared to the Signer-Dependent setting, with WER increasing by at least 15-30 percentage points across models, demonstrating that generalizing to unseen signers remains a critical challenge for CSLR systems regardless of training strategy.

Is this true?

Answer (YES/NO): NO